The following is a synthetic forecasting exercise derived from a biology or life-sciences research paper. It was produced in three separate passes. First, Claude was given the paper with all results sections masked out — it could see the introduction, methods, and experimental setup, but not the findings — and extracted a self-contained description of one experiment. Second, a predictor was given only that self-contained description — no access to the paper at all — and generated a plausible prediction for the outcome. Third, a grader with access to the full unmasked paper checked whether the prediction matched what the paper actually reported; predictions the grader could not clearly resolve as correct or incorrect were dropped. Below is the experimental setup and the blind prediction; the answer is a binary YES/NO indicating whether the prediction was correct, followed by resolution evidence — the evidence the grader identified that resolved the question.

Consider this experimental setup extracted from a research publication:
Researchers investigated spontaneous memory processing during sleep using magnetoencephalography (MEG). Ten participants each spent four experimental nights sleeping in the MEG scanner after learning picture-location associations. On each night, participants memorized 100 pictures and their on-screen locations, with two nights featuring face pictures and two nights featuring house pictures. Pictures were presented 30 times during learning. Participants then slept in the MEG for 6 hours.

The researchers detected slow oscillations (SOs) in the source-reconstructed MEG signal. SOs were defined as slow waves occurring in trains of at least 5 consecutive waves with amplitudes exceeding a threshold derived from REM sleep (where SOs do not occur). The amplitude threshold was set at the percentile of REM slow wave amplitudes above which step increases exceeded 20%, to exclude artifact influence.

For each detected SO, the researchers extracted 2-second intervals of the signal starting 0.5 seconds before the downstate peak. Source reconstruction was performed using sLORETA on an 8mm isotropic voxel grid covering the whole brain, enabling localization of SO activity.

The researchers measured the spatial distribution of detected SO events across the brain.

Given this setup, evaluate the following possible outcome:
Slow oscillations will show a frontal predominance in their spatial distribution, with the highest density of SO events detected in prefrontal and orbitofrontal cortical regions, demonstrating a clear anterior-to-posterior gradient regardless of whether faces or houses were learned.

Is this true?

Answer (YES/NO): YES